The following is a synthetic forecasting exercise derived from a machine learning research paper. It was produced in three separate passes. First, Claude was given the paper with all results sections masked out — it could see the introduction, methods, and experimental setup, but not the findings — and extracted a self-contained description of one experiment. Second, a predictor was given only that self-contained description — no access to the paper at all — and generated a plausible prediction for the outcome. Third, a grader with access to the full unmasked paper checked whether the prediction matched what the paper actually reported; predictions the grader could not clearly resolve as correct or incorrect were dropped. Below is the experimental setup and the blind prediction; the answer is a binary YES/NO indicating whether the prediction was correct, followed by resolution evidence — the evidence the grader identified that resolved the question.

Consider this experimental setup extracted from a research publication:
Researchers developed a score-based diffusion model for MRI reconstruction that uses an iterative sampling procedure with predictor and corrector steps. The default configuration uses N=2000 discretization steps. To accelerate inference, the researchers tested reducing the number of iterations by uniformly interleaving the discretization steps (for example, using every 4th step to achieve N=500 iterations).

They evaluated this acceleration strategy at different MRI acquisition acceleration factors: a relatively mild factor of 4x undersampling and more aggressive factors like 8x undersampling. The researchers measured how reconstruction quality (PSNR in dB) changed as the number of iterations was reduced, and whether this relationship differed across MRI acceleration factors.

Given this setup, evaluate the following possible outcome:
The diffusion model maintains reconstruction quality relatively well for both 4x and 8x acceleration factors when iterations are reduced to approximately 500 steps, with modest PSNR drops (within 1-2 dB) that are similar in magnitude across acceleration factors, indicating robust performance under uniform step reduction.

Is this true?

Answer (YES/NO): NO